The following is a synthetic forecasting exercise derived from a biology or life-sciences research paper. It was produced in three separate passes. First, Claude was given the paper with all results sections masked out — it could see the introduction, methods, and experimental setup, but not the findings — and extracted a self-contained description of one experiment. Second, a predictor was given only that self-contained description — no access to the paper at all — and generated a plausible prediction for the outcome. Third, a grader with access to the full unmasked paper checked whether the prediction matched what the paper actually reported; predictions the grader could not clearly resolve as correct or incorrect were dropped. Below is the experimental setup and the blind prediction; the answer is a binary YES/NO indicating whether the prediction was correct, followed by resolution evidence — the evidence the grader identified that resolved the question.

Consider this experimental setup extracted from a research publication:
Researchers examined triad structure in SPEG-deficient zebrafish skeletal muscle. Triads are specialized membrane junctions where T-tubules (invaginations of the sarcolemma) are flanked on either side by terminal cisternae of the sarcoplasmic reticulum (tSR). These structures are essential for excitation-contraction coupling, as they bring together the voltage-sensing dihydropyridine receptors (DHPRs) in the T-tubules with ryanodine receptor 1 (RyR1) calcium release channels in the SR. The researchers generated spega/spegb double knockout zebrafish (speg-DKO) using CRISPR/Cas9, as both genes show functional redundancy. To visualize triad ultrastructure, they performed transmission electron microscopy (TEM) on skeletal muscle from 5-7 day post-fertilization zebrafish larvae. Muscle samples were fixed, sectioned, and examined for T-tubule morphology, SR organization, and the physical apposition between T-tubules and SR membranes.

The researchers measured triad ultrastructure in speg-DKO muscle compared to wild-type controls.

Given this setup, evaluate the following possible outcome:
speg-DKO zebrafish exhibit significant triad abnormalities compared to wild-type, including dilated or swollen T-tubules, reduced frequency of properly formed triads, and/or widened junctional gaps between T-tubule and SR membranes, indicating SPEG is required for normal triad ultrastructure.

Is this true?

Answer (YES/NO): YES